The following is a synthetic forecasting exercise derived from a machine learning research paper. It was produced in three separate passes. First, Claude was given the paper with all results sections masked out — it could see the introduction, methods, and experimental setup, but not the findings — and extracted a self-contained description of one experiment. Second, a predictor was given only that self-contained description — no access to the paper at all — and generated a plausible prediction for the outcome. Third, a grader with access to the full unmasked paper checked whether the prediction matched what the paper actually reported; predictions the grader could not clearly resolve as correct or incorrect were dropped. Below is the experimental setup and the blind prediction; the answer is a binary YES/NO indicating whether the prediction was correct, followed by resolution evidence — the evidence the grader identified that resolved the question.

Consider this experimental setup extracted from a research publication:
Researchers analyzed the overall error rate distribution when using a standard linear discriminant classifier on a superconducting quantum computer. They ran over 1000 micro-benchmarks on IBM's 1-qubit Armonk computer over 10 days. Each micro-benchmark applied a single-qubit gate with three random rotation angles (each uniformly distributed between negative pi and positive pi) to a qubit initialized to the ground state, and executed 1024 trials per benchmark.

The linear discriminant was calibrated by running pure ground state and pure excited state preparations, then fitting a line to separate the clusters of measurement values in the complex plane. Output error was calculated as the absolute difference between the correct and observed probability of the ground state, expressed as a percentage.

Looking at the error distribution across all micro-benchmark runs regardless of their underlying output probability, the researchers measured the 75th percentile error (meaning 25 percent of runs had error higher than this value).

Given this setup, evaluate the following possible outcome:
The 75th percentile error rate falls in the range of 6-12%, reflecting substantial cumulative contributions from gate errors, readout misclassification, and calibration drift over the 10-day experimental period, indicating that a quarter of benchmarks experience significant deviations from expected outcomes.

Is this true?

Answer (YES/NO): YES